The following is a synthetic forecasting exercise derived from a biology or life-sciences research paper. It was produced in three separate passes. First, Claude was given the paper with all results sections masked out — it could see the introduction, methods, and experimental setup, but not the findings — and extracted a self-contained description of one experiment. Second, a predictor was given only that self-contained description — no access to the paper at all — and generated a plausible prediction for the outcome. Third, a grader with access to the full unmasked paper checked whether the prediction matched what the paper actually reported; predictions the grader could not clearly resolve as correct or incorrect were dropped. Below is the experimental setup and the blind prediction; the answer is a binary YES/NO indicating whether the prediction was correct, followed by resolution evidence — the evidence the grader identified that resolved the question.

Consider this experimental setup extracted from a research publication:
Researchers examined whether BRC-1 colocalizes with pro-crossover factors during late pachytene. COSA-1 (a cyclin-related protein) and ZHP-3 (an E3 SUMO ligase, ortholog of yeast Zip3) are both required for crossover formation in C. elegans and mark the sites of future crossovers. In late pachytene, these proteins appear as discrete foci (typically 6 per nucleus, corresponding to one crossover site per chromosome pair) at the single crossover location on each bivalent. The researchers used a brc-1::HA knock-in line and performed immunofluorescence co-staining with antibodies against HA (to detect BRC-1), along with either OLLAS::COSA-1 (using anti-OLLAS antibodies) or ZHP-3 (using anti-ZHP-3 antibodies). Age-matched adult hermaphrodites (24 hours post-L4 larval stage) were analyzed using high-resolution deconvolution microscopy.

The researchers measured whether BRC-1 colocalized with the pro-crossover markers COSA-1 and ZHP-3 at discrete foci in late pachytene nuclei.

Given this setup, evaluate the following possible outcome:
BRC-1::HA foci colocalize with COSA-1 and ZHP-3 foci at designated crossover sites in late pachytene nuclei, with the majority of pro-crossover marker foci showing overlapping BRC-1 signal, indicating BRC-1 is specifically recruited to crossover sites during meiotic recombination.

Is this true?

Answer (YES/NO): NO